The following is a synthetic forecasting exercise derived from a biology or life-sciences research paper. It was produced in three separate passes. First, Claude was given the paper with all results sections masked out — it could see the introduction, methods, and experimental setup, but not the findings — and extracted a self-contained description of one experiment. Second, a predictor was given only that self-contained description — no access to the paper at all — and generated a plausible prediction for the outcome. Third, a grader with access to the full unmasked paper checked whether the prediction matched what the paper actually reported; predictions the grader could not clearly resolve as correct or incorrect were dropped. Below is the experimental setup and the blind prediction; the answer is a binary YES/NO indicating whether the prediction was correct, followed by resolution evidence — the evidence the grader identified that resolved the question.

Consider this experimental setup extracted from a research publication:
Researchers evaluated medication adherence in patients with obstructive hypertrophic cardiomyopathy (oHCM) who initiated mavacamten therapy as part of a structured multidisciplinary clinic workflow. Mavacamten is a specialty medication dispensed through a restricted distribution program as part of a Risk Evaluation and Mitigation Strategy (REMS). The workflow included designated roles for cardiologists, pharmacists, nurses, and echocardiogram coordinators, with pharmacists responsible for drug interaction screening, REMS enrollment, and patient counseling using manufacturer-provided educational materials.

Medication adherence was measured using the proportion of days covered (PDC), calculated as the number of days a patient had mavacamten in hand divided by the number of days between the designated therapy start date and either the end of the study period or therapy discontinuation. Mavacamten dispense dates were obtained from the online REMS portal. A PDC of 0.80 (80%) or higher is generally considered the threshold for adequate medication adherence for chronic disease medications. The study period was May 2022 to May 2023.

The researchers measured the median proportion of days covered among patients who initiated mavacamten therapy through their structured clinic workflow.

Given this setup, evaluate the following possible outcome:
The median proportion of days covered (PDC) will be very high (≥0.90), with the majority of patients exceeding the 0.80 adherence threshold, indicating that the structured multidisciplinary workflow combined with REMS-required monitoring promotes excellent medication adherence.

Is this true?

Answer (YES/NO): YES